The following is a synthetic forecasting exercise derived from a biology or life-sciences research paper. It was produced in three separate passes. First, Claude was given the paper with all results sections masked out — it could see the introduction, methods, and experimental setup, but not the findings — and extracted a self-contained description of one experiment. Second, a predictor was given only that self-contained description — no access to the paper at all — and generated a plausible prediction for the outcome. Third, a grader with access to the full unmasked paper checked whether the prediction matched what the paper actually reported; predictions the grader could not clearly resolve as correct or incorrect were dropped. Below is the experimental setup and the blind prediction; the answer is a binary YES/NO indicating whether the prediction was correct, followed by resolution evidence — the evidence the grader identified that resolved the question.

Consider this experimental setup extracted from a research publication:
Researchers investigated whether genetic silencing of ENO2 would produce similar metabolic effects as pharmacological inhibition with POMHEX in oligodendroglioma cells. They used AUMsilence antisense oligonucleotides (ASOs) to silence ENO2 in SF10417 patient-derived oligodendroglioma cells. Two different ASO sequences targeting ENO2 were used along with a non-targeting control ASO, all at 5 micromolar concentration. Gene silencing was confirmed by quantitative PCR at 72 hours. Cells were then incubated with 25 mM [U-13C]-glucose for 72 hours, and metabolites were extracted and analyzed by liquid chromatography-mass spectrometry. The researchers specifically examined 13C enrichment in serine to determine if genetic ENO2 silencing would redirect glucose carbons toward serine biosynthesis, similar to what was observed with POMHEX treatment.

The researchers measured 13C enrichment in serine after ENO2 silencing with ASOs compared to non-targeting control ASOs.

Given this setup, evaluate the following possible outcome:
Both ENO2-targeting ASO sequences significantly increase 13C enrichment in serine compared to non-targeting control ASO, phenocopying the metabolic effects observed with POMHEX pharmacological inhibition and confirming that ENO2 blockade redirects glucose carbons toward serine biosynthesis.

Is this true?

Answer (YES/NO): YES